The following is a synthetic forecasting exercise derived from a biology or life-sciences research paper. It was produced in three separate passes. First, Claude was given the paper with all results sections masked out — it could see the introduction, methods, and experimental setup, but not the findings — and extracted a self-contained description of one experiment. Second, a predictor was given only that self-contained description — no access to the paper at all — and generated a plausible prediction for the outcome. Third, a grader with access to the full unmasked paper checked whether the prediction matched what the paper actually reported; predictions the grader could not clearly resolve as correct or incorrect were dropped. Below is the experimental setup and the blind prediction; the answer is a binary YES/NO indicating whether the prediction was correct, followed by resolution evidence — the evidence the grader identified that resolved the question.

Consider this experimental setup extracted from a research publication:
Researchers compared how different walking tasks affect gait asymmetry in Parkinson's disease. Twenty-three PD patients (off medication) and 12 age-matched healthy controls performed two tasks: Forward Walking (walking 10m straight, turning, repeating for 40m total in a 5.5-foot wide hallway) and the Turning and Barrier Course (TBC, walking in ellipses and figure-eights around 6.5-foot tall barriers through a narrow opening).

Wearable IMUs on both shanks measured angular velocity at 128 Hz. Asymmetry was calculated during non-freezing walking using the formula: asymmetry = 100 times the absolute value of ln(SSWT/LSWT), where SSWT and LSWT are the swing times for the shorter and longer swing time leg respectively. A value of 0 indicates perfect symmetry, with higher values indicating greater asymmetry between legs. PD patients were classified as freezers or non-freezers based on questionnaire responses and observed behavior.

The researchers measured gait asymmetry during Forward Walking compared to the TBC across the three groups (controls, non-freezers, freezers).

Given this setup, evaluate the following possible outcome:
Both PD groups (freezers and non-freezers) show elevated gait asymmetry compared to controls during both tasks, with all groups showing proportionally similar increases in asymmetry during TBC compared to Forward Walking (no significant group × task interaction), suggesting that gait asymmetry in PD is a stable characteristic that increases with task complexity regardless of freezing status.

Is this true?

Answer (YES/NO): NO